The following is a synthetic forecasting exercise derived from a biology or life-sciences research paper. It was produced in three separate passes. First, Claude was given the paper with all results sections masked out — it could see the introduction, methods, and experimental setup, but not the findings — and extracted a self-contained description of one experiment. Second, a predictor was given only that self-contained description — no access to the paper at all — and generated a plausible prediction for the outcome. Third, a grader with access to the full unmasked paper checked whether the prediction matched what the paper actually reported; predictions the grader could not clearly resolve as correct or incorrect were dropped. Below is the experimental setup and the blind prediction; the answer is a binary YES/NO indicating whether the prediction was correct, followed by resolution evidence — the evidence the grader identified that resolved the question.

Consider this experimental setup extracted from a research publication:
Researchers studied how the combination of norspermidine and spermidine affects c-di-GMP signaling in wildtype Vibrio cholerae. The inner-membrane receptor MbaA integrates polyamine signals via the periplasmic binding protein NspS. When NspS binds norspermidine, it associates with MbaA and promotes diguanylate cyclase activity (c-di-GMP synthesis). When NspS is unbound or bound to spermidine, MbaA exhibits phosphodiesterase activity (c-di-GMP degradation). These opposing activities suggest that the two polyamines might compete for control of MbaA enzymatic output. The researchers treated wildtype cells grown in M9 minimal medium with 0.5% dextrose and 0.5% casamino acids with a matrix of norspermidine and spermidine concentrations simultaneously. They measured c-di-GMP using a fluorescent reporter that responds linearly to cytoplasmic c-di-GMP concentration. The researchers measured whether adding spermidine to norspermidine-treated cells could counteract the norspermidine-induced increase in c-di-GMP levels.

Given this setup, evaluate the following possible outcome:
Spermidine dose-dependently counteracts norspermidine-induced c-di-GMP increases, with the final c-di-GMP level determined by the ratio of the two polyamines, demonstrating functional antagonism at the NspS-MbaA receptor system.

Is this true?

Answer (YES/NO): NO